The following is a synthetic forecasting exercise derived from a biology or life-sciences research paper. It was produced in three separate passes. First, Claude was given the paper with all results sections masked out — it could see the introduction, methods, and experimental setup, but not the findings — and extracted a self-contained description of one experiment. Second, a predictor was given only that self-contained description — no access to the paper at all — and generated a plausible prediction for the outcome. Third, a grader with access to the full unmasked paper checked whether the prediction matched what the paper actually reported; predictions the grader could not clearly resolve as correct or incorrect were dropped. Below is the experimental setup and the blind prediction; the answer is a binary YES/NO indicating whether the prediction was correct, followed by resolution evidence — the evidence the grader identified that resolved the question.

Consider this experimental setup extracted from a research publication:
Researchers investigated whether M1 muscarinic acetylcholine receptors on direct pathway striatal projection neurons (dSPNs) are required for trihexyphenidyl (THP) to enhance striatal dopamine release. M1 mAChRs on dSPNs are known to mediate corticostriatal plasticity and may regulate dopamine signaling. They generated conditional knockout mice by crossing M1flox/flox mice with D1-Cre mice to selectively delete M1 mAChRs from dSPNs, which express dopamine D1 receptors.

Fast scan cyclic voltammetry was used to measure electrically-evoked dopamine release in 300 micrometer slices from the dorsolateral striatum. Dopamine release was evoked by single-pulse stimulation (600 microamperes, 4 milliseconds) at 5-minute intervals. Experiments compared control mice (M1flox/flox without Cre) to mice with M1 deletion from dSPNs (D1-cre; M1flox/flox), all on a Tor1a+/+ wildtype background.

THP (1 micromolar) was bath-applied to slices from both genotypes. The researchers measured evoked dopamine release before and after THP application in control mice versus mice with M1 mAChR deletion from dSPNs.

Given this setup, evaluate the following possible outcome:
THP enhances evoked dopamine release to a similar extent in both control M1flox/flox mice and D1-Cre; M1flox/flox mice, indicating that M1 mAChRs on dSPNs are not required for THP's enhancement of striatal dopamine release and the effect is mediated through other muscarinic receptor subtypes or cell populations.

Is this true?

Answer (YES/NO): YES